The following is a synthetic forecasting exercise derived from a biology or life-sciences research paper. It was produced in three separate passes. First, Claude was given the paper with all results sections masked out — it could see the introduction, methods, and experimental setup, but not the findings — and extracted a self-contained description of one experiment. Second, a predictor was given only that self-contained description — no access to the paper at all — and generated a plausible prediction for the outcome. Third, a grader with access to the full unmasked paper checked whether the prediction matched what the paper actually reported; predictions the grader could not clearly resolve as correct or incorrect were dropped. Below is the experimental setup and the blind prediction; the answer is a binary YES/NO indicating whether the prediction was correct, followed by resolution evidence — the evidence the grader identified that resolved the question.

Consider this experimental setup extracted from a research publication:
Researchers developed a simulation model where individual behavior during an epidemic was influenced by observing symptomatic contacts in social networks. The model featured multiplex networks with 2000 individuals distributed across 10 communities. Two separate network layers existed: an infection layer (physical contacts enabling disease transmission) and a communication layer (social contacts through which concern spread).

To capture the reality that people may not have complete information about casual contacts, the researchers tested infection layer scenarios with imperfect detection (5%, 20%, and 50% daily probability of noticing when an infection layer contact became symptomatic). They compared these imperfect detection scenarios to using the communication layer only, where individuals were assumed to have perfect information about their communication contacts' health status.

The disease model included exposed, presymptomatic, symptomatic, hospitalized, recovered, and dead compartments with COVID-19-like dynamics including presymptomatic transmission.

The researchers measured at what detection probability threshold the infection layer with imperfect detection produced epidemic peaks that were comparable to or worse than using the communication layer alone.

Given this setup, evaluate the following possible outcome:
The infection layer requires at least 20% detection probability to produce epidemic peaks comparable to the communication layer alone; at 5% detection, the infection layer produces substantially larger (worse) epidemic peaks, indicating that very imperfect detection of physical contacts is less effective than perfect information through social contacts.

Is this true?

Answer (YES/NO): YES